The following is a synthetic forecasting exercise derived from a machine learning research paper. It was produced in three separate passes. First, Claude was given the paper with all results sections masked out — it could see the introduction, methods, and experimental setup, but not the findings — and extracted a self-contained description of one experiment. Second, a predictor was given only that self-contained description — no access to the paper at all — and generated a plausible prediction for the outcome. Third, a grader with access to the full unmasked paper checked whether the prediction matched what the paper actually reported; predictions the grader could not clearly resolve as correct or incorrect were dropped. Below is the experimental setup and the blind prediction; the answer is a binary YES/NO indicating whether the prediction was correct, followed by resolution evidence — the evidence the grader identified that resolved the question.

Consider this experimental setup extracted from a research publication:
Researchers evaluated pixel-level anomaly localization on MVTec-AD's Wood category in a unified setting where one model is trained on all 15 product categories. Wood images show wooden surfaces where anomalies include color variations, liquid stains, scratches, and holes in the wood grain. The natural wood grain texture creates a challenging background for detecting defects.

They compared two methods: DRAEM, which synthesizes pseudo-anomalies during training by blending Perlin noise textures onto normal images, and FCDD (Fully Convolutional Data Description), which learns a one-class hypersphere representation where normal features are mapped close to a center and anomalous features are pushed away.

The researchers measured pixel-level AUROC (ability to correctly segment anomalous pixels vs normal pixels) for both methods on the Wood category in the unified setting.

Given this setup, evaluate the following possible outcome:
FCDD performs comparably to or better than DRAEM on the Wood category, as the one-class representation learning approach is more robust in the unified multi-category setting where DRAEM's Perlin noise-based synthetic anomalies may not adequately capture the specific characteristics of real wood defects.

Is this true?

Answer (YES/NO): NO